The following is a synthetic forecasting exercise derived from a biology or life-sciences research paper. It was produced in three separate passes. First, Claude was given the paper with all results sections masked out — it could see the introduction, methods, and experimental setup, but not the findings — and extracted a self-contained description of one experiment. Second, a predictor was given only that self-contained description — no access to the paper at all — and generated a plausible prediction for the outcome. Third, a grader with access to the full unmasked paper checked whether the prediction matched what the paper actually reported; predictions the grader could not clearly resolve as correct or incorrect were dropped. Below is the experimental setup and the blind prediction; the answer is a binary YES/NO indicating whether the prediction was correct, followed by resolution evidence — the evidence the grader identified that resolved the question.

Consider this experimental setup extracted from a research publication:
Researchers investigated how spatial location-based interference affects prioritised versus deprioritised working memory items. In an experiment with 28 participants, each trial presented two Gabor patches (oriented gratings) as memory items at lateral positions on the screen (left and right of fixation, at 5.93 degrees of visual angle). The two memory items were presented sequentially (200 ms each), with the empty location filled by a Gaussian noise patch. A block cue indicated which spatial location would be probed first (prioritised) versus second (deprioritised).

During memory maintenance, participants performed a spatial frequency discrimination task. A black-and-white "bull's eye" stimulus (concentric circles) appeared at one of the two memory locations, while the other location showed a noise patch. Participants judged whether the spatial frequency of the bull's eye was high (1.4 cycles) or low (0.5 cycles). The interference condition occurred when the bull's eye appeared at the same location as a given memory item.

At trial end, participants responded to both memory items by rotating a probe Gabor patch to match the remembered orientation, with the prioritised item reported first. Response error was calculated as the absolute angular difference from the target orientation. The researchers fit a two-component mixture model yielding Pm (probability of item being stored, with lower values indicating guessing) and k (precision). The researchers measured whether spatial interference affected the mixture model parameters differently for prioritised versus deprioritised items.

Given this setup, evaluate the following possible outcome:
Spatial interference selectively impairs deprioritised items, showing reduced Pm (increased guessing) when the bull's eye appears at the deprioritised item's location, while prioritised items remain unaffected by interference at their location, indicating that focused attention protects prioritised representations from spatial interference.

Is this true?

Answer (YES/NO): NO